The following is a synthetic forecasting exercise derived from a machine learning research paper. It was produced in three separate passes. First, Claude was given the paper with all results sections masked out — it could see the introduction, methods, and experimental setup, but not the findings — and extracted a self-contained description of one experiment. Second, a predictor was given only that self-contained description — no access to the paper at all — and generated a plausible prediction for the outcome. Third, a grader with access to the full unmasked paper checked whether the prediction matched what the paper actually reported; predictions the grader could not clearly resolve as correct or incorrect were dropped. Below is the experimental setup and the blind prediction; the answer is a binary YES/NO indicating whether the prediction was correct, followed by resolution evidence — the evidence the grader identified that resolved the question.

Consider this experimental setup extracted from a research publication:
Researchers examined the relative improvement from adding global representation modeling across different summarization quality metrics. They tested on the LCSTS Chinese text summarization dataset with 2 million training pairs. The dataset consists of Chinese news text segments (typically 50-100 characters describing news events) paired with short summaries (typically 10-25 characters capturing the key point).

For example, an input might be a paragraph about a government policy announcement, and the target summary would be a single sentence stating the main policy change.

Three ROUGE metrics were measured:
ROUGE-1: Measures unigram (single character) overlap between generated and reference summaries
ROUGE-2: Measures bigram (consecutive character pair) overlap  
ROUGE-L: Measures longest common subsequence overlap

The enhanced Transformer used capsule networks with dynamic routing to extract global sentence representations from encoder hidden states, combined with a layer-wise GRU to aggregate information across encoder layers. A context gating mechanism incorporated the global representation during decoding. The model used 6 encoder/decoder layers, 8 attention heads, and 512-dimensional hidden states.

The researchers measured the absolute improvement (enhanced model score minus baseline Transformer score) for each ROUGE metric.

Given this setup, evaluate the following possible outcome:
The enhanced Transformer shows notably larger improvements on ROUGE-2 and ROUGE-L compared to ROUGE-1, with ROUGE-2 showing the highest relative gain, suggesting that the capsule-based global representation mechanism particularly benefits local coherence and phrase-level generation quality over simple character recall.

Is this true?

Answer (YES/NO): NO